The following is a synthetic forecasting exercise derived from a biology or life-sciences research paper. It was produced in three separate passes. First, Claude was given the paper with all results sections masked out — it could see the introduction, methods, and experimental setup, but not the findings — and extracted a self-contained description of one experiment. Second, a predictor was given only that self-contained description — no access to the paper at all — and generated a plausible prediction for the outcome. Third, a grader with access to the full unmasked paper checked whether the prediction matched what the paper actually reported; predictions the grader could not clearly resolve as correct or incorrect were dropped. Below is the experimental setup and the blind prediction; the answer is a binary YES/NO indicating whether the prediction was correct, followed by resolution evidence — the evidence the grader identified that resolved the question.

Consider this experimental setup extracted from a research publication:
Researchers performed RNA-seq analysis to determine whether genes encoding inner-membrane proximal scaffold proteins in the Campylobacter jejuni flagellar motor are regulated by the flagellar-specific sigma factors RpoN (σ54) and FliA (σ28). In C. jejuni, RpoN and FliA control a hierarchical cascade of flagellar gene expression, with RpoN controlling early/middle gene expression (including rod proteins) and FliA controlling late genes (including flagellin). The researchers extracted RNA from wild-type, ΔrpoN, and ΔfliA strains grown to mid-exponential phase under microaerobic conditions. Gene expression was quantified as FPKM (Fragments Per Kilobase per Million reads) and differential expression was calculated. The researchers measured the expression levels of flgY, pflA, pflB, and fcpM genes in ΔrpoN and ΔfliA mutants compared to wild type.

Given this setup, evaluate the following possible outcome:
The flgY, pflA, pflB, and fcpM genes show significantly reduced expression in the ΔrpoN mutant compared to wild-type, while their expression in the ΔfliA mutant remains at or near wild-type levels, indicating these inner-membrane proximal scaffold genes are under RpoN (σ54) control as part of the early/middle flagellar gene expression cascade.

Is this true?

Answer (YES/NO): NO